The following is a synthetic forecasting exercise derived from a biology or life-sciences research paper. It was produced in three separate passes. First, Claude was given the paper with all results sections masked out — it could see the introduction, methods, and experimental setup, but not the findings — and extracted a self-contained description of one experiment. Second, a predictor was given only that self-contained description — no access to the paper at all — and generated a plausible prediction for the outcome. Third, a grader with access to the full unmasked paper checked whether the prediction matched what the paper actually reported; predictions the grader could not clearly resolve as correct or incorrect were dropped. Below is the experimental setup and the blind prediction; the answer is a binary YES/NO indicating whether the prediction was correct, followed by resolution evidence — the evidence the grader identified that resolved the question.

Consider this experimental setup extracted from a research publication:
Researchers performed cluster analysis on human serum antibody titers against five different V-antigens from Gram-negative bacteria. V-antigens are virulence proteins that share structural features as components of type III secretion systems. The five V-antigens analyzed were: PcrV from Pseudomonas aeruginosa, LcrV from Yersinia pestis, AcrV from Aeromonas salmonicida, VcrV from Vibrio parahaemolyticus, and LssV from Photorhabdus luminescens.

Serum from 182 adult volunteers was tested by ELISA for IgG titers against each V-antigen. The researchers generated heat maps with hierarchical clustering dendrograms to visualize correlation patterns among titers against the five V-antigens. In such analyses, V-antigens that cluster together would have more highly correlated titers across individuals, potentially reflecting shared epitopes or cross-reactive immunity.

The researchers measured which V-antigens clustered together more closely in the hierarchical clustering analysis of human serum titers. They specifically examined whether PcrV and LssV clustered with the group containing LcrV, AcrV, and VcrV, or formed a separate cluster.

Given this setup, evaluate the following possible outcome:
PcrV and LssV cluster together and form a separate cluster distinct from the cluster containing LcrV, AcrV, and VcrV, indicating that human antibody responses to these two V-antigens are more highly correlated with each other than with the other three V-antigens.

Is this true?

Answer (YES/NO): NO